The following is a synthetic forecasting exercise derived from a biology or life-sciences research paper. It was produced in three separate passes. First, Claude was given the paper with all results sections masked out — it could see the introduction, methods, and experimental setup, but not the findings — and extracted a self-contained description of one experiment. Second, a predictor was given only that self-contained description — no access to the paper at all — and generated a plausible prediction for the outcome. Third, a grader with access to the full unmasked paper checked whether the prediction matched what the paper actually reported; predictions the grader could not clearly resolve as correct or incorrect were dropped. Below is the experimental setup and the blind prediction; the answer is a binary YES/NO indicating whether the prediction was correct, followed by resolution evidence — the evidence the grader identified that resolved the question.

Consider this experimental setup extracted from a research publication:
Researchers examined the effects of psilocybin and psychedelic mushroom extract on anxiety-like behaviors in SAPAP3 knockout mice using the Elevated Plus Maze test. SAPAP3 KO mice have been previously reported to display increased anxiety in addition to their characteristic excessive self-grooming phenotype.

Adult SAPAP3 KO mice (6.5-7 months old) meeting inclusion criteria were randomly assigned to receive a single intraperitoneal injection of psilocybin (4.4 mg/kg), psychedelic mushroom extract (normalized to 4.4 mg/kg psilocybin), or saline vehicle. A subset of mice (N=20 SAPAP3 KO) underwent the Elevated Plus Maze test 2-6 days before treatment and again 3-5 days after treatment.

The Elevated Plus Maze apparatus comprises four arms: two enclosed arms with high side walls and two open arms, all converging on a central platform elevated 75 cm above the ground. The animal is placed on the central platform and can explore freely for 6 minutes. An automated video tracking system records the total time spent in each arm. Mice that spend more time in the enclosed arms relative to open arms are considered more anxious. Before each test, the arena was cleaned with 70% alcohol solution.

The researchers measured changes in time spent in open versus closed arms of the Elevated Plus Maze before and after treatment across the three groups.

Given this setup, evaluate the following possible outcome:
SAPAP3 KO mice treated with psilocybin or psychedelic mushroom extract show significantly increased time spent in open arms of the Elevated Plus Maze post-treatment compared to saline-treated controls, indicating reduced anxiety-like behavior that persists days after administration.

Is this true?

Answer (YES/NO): NO